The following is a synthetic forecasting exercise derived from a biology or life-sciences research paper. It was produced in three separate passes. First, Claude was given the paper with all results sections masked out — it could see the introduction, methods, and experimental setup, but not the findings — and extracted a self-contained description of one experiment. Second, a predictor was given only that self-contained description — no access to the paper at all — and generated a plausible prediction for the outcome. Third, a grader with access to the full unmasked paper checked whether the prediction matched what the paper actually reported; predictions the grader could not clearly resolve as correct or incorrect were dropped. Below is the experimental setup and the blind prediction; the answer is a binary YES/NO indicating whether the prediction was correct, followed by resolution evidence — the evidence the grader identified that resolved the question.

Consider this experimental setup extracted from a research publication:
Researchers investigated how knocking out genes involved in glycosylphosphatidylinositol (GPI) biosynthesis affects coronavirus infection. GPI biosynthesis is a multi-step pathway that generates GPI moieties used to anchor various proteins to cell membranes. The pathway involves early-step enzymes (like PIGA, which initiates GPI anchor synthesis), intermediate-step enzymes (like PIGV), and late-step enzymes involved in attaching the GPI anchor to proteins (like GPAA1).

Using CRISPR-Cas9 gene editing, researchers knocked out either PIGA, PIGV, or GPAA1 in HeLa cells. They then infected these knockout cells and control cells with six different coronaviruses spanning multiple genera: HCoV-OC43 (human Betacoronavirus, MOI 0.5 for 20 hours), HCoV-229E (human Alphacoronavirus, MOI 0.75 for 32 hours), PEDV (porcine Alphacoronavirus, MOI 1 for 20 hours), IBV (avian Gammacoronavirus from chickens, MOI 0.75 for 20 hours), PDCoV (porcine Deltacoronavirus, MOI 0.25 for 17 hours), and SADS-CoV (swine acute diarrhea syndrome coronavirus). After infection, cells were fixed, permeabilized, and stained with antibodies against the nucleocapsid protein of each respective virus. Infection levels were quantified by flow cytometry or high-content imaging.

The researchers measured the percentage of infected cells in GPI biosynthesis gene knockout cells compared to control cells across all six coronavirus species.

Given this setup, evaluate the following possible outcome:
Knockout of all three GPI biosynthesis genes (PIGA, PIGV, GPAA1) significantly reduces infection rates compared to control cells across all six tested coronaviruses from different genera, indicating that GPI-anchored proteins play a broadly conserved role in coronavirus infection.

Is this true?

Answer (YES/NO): NO